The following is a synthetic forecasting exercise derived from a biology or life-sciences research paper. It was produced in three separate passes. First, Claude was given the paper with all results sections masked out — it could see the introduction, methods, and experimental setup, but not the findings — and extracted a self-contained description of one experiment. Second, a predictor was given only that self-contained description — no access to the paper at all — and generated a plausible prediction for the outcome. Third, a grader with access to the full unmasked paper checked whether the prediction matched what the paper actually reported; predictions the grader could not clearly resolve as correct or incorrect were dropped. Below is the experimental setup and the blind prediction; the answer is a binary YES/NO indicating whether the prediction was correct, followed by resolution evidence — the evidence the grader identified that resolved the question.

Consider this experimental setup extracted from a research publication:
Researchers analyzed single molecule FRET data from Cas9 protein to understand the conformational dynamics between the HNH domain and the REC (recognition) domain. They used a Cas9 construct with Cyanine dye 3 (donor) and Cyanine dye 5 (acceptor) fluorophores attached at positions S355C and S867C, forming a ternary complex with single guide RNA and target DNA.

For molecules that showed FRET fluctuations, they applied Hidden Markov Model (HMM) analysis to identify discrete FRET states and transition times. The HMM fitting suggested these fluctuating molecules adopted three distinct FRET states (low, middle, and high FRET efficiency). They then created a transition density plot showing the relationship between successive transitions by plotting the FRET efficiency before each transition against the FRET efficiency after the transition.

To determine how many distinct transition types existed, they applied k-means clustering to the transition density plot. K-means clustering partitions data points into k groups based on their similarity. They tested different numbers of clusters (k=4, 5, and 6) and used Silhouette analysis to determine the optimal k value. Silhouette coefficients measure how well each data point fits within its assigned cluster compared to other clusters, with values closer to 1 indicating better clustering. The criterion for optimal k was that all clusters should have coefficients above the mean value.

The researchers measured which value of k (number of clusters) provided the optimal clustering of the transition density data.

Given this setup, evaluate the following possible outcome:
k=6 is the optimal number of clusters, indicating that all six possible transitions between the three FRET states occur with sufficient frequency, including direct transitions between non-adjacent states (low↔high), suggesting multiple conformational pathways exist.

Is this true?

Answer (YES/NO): NO